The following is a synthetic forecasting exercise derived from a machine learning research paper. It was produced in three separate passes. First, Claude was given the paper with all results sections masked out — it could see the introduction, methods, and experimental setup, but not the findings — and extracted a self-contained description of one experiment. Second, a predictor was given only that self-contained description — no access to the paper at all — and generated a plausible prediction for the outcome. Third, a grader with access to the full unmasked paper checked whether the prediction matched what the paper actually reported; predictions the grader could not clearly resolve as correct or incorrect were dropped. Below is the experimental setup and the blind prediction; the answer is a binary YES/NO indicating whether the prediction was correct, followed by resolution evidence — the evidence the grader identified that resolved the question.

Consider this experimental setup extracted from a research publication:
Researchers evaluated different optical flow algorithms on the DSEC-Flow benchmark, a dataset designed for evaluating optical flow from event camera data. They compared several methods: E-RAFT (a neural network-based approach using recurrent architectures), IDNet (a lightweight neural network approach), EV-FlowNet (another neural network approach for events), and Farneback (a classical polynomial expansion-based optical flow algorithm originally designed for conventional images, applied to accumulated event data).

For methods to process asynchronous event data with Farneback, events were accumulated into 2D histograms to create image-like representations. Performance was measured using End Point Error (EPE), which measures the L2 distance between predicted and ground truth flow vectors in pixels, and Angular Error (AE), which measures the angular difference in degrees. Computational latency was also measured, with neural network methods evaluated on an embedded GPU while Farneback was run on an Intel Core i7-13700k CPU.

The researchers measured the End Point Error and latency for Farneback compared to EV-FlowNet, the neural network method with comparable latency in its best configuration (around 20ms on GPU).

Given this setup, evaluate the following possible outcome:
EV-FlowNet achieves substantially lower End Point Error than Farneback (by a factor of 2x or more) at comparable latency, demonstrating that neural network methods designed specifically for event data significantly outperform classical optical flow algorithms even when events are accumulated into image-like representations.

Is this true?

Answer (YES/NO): NO